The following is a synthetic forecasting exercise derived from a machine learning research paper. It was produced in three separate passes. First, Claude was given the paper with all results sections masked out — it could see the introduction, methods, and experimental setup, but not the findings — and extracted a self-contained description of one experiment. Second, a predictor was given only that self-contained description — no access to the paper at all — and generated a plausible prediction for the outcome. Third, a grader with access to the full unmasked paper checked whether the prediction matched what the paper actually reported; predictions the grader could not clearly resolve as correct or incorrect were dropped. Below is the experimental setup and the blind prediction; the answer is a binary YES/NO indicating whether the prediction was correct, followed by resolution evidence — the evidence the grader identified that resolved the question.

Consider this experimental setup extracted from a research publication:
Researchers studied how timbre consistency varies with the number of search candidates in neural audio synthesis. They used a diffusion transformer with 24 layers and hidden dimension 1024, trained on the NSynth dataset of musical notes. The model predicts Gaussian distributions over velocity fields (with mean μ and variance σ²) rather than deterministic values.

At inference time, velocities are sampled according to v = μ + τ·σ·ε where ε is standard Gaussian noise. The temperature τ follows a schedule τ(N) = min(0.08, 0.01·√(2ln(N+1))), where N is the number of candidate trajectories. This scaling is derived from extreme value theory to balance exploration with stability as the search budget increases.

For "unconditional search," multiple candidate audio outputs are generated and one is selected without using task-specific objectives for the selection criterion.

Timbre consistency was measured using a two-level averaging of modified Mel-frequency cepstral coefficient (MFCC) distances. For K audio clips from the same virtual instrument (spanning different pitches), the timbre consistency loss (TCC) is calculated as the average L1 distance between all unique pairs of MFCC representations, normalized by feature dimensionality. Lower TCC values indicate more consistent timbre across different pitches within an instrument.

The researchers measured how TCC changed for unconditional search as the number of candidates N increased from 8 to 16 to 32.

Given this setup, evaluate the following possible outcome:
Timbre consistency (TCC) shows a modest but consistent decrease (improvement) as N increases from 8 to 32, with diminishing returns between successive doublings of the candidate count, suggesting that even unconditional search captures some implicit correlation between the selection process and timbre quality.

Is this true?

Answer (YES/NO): NO